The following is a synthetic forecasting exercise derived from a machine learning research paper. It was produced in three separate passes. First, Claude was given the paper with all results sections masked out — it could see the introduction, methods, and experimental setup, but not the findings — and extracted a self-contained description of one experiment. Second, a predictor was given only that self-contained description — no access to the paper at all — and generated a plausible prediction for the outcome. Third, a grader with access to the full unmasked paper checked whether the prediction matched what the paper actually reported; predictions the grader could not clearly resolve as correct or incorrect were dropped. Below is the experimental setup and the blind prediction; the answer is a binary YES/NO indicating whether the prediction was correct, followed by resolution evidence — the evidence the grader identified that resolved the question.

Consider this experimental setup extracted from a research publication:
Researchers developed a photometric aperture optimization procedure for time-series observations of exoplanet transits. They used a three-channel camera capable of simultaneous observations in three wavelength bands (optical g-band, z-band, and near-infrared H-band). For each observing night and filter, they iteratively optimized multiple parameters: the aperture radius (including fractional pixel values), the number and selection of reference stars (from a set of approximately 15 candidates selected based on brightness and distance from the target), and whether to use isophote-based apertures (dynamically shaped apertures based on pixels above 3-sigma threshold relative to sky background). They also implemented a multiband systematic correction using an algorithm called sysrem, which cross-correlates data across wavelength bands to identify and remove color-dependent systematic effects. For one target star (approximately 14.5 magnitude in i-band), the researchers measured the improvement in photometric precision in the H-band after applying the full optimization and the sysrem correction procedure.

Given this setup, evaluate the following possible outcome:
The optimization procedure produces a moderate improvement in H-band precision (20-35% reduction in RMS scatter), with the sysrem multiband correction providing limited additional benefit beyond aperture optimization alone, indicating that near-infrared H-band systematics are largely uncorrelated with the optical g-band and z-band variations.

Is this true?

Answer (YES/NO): NO